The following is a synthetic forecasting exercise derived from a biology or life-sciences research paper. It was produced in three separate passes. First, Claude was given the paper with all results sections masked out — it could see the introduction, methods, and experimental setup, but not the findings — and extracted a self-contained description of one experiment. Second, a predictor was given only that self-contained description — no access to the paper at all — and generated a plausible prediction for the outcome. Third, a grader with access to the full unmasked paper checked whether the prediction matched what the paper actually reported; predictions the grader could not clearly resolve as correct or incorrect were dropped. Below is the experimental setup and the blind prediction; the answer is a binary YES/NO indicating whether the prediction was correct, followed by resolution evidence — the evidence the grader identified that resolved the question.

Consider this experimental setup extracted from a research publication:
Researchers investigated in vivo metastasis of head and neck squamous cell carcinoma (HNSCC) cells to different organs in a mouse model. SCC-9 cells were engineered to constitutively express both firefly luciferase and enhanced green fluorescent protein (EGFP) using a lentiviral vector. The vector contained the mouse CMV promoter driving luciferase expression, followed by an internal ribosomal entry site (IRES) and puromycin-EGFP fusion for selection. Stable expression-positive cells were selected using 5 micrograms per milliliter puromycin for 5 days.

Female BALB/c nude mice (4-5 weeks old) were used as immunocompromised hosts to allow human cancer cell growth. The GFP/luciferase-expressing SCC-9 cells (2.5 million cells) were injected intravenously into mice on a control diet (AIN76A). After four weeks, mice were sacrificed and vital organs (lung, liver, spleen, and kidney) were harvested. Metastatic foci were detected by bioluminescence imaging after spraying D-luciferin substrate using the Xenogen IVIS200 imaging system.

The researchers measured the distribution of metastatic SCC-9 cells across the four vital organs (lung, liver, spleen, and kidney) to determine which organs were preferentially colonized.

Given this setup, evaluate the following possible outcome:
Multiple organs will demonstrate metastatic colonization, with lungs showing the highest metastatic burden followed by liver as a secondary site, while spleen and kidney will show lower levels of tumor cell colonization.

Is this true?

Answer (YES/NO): NO